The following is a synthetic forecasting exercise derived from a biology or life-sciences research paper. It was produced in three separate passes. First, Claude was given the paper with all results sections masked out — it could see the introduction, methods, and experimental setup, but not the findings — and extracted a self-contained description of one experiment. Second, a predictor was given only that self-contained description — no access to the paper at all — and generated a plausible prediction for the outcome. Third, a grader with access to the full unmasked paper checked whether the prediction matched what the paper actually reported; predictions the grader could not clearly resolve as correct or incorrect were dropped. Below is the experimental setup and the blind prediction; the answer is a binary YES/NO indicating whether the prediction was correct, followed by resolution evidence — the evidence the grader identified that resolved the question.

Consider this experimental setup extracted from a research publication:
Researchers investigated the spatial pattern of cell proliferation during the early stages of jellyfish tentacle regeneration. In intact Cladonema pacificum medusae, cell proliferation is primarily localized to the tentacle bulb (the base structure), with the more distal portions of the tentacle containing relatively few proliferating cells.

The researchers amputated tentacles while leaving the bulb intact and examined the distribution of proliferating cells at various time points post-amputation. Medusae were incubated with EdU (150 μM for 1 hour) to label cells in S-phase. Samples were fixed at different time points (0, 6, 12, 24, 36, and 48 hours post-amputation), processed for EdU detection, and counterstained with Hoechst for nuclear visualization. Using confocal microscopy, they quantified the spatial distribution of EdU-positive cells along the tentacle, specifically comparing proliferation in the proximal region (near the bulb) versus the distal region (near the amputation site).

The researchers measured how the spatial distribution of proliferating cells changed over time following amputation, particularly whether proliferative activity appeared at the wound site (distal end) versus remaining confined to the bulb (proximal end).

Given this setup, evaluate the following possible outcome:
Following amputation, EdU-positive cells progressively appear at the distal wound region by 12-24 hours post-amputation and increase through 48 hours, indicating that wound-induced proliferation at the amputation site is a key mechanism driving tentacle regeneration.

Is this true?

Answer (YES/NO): YES